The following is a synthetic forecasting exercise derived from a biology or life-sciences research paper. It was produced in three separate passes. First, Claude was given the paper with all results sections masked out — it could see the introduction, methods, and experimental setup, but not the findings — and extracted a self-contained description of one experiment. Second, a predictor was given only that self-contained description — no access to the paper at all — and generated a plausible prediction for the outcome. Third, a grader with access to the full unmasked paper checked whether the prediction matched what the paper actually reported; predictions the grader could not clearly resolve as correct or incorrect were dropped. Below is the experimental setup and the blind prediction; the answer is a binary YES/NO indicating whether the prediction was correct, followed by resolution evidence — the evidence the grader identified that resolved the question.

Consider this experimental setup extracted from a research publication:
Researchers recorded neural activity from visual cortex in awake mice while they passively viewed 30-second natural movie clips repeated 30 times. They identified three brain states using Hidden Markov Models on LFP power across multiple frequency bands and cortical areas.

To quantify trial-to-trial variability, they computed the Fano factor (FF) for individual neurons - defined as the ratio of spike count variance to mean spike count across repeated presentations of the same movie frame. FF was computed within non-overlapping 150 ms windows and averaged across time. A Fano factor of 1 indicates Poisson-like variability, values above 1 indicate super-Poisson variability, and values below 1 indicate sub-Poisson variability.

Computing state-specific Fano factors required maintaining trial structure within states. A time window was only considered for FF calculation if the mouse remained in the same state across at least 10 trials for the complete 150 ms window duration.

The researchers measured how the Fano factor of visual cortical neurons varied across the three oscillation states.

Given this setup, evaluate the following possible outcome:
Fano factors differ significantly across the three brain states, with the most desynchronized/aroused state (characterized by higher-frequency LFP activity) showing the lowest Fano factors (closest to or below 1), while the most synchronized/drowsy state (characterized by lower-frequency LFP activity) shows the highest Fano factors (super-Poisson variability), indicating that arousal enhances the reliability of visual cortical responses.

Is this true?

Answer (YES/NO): NO